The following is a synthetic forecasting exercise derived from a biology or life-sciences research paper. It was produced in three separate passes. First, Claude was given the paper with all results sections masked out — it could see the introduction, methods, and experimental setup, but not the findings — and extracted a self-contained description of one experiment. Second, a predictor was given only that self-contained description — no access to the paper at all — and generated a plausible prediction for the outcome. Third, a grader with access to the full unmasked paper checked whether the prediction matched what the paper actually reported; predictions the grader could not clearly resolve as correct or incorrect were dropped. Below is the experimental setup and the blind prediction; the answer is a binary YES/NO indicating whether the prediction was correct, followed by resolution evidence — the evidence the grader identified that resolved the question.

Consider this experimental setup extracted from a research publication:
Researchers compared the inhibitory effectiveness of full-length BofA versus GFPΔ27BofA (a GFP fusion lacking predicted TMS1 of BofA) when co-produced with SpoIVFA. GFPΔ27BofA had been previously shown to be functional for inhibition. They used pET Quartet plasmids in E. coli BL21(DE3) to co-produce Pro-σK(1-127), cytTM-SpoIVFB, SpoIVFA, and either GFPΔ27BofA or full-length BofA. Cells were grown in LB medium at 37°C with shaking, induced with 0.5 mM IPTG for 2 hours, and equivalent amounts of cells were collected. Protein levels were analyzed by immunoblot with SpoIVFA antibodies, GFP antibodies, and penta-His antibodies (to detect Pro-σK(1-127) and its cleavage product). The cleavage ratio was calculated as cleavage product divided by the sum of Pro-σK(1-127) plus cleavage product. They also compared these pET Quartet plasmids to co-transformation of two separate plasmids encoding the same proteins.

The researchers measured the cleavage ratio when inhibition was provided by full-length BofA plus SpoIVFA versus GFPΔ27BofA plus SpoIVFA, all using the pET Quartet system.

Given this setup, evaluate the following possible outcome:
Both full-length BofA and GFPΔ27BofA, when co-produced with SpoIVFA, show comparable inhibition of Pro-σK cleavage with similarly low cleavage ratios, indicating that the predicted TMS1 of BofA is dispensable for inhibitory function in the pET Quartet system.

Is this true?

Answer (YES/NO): NO